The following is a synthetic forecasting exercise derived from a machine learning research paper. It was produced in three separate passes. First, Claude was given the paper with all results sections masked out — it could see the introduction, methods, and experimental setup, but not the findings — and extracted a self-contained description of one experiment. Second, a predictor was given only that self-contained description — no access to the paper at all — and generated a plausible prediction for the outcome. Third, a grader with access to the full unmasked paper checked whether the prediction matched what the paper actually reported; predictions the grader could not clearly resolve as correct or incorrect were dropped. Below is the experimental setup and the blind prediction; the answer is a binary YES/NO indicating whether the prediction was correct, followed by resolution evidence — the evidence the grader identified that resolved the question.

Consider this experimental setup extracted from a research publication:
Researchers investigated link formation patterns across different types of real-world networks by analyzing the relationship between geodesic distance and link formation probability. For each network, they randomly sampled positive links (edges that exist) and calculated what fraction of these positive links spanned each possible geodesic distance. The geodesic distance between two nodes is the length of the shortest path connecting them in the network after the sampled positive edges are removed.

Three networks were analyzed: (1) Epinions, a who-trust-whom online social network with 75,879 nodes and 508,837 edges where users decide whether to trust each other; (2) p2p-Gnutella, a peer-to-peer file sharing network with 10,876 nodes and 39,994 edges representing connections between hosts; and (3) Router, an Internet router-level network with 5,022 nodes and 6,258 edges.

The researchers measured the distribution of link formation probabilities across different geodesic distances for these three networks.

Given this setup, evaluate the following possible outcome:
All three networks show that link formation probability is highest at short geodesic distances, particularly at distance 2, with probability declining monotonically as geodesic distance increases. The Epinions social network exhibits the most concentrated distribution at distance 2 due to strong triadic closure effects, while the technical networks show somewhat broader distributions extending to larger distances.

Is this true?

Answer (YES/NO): NO